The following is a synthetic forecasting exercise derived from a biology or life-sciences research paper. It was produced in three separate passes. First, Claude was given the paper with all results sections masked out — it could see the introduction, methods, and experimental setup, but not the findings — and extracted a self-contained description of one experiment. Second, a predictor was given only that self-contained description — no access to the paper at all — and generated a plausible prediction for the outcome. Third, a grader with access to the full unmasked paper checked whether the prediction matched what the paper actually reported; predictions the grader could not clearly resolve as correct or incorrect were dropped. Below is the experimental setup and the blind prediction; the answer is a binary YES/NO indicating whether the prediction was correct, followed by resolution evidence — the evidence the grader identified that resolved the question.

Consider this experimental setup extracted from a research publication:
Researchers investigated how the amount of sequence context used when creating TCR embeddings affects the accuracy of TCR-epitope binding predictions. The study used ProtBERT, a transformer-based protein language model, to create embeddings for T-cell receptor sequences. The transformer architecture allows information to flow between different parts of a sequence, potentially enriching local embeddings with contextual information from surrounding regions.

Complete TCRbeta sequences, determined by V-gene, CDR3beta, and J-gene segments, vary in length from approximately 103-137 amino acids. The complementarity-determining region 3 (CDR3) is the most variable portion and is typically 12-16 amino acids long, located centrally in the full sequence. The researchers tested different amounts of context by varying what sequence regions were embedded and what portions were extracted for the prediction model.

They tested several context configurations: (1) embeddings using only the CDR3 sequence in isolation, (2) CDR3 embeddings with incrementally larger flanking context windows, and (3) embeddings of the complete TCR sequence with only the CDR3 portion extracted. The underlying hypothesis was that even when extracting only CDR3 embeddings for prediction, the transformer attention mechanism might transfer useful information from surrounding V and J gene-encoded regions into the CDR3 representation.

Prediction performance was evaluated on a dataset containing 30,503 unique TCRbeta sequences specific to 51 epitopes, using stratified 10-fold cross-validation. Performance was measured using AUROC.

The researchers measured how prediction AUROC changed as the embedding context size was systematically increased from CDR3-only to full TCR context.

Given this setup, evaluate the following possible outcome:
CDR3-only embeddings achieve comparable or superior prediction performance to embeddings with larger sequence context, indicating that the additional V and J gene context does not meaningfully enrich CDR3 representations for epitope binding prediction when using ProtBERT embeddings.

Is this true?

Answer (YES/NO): NO